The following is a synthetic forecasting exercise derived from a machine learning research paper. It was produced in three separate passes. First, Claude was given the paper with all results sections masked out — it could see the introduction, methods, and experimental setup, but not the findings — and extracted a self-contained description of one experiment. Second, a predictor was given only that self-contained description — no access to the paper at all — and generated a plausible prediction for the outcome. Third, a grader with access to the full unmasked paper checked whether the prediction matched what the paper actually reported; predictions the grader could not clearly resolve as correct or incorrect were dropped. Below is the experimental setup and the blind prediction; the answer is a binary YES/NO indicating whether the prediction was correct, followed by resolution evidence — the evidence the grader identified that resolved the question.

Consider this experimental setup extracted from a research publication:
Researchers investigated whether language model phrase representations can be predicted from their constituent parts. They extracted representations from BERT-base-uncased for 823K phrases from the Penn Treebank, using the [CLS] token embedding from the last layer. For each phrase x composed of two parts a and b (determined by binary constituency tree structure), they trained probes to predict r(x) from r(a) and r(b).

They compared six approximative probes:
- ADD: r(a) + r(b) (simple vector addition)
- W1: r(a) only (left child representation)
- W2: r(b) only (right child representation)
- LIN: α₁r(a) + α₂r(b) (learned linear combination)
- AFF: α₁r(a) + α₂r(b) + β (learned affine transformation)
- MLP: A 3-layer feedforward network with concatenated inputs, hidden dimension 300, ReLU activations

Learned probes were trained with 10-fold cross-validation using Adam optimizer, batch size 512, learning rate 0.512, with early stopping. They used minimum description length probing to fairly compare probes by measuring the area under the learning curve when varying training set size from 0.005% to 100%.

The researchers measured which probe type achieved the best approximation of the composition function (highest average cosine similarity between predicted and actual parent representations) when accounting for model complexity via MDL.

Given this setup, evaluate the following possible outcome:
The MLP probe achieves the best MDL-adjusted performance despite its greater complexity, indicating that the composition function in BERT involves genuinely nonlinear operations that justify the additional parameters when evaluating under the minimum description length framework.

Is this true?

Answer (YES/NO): NO